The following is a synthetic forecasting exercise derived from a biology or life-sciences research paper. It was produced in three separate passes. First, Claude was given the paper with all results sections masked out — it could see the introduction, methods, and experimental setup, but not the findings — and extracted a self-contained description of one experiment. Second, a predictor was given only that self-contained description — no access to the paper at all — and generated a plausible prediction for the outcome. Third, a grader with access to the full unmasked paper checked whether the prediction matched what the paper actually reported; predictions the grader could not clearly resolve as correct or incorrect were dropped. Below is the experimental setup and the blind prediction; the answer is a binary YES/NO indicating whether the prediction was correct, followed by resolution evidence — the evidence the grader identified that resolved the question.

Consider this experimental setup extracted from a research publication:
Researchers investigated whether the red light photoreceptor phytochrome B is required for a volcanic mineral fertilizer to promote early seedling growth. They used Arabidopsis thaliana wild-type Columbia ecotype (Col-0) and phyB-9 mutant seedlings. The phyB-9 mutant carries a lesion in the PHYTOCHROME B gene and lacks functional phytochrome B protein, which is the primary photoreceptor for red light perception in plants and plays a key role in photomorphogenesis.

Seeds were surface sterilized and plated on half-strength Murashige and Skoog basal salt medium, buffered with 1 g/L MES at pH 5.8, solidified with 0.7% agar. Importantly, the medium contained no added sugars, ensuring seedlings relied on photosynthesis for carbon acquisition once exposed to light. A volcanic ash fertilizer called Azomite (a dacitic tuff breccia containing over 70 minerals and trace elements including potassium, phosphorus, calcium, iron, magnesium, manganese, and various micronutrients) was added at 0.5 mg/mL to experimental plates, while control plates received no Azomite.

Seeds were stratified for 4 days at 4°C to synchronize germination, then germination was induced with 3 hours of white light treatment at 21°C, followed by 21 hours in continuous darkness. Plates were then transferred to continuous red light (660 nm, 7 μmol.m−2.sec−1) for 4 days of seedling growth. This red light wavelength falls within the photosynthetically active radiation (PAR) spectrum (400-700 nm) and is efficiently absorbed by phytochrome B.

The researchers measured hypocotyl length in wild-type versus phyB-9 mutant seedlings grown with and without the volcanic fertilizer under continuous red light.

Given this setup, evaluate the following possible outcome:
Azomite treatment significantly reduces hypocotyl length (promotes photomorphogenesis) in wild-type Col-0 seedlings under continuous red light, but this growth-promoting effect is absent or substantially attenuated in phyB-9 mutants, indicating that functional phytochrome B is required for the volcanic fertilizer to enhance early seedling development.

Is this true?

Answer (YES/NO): NO